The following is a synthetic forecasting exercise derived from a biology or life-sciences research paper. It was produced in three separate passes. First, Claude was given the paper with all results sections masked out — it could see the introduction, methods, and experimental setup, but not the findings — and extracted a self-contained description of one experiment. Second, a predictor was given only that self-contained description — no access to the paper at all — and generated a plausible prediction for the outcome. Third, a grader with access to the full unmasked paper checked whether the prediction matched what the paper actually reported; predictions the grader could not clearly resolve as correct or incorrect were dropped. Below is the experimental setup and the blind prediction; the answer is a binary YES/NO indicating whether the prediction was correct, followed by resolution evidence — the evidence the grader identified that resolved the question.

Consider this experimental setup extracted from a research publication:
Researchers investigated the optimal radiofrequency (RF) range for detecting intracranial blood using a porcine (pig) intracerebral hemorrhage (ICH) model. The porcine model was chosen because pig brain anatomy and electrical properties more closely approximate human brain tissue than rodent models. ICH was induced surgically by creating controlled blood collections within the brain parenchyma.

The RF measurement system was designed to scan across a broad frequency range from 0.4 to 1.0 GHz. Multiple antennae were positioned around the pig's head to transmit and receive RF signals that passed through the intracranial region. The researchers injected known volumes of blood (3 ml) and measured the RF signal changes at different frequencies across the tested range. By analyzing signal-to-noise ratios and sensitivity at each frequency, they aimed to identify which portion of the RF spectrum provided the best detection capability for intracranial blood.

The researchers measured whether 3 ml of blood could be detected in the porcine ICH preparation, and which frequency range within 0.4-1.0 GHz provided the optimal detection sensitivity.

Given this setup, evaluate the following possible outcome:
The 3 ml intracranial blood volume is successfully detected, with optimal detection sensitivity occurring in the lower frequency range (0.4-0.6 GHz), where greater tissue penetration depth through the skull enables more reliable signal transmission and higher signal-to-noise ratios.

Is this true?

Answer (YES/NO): NO